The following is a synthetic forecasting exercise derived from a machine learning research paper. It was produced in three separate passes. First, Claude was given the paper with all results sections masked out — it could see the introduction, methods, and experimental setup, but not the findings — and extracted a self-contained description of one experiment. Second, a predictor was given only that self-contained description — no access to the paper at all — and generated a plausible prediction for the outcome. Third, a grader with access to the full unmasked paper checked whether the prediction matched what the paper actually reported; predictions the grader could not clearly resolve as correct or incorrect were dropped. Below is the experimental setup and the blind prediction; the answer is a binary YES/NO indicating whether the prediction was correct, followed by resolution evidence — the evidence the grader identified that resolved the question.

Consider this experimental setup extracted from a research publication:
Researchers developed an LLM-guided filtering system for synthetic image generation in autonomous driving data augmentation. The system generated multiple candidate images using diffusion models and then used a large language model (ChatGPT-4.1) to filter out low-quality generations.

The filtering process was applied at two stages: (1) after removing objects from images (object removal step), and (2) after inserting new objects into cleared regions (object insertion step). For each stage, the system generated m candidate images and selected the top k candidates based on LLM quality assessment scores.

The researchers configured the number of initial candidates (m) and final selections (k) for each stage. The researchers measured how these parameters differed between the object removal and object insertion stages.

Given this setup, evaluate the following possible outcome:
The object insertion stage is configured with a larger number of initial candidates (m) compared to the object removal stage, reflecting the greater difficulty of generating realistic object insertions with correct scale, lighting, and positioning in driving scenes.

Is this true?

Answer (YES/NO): YES